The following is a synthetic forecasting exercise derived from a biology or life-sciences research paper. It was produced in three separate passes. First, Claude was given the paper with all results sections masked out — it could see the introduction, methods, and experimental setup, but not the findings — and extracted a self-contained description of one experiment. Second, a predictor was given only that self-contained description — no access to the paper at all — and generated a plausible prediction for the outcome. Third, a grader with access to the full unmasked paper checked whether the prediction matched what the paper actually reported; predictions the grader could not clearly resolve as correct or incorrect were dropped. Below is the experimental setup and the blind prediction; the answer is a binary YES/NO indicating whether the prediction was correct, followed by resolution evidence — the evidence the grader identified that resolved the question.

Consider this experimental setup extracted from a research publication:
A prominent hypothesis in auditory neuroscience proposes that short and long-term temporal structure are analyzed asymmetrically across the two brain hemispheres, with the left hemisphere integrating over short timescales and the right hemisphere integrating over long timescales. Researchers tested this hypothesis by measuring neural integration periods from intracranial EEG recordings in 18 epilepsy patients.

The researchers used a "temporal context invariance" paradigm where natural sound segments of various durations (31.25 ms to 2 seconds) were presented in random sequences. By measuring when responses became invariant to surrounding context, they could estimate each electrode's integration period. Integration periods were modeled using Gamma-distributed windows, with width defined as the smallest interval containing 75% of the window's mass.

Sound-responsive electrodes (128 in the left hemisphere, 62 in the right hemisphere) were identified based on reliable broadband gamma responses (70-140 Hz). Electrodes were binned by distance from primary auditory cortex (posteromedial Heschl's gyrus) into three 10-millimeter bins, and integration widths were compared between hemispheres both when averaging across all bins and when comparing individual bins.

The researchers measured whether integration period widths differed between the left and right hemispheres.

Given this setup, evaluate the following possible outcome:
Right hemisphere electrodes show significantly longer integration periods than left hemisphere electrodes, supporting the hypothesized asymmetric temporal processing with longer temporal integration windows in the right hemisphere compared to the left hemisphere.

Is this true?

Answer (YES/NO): NO